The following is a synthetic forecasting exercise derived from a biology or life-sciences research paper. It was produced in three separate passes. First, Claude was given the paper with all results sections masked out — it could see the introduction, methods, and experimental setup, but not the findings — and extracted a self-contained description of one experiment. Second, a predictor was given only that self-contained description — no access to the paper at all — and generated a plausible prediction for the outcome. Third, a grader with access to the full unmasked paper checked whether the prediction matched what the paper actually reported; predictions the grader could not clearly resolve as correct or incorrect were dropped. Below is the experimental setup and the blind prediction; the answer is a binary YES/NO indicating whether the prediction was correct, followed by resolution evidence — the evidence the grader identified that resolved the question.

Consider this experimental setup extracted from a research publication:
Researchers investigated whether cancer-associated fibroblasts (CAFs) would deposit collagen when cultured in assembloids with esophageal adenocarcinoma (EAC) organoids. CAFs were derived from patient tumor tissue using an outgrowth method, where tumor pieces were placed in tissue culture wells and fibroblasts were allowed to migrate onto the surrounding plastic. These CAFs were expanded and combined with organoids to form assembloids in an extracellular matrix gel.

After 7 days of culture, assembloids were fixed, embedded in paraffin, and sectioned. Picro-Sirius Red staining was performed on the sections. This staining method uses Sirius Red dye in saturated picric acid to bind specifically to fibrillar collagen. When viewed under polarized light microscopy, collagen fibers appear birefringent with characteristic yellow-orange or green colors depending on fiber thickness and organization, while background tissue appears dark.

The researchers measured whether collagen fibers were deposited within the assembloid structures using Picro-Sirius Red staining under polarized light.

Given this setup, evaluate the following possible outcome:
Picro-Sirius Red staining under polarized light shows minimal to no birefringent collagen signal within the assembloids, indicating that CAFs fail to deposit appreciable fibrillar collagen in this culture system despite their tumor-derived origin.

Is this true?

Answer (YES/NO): NO